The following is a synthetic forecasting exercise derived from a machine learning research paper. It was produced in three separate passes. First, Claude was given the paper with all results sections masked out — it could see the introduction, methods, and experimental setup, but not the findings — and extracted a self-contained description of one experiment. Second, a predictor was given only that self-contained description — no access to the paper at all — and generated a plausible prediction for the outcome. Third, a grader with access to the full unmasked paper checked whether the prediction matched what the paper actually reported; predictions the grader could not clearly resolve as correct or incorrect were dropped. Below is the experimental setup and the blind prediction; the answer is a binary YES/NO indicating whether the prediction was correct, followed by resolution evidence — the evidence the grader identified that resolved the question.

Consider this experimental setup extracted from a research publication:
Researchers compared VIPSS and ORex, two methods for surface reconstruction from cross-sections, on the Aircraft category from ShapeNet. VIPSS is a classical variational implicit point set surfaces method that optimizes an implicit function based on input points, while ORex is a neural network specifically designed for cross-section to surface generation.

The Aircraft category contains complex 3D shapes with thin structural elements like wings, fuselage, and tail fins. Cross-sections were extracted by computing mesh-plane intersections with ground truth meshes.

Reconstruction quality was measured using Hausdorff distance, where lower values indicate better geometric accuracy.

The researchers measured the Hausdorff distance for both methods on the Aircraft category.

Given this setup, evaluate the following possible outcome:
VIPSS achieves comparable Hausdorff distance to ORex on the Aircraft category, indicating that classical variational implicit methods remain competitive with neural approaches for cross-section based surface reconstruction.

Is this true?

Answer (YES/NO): NO